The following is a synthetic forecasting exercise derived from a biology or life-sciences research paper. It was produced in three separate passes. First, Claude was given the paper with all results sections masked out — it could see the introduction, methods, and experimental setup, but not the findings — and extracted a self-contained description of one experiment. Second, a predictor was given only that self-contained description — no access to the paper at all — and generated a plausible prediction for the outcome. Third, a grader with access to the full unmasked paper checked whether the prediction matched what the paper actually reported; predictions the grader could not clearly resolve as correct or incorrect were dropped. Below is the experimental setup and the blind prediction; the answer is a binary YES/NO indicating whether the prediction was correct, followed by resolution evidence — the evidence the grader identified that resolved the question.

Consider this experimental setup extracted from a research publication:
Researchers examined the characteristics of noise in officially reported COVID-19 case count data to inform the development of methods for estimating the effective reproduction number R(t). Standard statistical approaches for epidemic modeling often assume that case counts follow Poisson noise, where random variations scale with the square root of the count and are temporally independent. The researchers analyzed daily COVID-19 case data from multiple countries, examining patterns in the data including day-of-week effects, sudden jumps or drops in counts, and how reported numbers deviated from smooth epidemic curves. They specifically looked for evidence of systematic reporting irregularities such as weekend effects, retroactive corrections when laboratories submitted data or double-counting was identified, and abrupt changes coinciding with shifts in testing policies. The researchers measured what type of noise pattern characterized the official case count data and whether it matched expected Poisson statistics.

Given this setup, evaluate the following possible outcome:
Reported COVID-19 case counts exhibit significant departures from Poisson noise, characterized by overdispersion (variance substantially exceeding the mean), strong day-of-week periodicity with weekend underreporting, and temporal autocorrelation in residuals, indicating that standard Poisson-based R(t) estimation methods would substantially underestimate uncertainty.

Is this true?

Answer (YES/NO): NO